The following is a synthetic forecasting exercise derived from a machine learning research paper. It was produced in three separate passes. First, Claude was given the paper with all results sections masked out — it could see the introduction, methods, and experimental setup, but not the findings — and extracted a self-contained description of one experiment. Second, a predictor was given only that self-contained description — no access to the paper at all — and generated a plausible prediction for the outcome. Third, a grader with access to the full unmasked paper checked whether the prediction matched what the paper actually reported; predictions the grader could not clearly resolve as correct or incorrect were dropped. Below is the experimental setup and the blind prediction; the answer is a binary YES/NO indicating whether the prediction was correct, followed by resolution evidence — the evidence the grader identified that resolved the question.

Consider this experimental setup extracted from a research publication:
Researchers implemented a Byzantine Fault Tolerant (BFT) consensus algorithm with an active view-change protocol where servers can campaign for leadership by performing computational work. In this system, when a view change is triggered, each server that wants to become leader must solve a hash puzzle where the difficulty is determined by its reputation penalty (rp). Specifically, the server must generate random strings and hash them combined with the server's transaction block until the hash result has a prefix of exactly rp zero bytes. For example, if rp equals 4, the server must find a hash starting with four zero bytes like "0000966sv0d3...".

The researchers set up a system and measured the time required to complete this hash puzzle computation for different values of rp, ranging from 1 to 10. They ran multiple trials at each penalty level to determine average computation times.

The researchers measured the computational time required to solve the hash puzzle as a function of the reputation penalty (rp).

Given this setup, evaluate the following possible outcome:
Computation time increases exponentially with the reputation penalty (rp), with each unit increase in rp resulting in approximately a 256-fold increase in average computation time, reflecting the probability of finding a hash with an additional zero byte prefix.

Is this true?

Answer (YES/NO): YES